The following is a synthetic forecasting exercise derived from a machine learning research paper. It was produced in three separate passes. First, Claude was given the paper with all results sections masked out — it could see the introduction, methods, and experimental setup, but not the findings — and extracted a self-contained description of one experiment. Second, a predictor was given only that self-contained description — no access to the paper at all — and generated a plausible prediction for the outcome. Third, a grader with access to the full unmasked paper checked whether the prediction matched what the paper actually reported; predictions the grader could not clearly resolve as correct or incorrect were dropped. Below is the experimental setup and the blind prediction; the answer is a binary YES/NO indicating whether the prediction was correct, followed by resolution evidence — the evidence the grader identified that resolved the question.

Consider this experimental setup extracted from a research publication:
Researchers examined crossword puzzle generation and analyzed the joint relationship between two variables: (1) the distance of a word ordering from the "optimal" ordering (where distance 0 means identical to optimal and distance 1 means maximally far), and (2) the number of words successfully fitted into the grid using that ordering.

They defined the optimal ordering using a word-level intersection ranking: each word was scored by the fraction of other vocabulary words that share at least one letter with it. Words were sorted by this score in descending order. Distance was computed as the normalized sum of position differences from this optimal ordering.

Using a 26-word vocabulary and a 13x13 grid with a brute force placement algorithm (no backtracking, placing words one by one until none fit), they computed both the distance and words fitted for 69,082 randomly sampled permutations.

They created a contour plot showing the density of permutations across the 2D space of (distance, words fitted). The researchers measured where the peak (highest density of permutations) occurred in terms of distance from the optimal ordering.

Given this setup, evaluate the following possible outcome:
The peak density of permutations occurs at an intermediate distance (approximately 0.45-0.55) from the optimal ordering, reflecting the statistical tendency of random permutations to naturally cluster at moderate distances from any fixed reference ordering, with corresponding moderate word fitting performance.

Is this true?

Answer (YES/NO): NO